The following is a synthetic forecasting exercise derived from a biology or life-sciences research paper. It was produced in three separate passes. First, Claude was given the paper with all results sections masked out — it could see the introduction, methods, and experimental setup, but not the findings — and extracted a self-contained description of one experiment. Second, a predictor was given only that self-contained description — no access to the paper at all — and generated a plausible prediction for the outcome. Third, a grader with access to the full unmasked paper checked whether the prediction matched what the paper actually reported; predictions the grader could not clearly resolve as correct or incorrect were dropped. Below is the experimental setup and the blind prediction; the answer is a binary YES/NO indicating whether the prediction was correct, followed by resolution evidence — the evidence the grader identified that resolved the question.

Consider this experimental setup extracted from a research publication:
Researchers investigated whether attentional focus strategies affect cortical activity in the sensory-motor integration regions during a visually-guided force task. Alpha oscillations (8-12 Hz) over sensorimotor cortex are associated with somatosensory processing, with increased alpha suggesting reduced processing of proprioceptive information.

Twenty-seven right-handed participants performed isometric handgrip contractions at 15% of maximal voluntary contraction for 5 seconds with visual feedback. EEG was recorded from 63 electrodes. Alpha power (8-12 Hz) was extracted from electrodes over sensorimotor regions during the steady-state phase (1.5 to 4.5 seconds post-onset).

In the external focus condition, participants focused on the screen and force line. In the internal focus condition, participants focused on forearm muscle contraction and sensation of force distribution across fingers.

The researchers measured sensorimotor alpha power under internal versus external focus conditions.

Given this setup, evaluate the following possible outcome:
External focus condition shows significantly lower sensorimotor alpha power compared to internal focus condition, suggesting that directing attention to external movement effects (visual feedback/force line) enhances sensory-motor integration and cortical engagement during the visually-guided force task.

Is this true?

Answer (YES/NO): NO